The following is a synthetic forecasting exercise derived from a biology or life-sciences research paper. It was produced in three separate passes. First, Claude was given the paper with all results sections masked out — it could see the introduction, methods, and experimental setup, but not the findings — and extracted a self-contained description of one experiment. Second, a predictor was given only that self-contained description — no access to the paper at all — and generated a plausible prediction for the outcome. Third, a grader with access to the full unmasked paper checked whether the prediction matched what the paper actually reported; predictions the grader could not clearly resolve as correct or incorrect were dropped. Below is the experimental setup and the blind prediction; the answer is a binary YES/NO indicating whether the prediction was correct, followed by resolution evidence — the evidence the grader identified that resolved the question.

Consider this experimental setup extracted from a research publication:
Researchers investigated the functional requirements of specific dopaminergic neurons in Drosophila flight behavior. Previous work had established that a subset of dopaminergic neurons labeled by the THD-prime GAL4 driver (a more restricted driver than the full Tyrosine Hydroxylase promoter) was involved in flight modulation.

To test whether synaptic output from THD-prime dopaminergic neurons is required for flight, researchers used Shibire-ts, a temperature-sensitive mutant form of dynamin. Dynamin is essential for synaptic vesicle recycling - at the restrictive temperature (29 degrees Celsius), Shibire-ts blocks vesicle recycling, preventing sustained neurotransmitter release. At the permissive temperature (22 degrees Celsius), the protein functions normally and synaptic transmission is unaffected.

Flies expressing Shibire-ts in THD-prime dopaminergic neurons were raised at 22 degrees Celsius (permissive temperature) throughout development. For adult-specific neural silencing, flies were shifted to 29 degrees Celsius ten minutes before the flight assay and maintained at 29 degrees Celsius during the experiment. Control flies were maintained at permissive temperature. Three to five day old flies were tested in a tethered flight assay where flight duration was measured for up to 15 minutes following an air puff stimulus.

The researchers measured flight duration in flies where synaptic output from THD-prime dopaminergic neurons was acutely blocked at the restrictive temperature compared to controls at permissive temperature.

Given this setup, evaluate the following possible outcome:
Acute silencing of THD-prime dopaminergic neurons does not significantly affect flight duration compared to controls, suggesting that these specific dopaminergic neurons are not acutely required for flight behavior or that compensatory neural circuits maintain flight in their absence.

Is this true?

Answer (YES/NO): NO